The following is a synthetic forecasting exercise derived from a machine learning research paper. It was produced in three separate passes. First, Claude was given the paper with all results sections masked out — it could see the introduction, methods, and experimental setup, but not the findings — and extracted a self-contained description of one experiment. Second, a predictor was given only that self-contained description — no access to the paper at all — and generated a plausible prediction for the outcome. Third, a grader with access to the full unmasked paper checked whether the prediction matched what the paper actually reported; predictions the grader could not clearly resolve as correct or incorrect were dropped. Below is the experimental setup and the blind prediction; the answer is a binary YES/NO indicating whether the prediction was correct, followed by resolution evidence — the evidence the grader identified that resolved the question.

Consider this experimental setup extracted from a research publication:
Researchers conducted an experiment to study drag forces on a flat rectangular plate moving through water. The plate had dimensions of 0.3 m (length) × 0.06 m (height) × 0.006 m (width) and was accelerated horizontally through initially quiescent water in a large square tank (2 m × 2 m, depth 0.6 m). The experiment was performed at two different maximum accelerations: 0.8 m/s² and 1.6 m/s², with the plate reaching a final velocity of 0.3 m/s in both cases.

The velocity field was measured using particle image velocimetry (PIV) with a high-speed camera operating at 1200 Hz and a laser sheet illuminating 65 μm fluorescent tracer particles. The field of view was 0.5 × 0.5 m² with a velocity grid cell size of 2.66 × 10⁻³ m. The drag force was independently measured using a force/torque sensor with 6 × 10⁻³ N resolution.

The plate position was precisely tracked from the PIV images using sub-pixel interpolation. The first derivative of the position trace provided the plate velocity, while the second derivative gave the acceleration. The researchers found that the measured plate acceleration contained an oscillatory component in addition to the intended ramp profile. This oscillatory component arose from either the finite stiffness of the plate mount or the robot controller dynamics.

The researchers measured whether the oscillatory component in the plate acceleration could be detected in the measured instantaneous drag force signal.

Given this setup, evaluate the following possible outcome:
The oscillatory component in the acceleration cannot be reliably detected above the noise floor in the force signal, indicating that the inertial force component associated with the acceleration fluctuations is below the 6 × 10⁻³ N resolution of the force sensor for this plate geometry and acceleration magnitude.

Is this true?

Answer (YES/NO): NO